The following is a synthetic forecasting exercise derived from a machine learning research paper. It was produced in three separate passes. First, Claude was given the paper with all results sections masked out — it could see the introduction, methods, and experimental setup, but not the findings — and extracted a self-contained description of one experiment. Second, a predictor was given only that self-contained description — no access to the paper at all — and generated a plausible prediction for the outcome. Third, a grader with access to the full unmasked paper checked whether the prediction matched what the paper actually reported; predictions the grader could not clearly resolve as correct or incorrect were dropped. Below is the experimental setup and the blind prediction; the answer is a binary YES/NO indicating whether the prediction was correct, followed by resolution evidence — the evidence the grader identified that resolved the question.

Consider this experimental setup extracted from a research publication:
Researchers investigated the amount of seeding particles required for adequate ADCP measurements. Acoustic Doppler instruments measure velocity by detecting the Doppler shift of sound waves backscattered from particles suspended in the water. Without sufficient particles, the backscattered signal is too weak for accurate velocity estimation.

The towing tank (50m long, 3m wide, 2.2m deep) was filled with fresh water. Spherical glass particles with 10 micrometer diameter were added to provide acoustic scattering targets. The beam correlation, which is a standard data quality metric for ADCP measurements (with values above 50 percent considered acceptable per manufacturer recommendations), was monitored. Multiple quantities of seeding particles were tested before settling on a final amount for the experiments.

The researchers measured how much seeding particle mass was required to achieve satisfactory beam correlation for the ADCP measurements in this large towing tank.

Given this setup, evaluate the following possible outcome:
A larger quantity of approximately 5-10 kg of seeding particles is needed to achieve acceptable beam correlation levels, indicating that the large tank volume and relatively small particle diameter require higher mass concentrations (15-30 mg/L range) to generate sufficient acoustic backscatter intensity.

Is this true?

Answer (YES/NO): YES